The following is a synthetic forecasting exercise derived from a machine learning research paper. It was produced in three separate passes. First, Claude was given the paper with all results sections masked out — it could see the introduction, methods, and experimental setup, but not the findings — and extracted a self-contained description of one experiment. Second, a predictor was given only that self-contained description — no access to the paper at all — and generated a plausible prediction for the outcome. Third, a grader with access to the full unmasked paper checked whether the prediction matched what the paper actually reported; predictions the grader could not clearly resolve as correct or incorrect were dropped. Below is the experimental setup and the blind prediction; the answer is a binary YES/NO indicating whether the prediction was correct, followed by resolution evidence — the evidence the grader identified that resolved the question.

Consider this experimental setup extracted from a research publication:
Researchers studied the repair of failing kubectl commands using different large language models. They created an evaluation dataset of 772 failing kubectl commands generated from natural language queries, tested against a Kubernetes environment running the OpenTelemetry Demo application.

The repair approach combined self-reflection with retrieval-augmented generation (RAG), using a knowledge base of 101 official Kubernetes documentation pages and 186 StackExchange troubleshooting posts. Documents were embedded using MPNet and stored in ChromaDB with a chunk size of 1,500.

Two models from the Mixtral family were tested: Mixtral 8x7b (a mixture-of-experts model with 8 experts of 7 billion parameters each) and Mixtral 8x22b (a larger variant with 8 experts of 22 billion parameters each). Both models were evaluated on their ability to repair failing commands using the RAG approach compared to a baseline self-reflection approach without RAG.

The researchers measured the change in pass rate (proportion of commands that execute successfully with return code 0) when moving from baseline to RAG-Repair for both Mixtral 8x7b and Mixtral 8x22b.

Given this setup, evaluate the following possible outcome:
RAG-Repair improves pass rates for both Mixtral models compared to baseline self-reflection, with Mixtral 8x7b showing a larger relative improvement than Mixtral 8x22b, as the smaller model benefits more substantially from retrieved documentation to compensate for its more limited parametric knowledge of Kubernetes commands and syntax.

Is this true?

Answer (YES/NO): NO